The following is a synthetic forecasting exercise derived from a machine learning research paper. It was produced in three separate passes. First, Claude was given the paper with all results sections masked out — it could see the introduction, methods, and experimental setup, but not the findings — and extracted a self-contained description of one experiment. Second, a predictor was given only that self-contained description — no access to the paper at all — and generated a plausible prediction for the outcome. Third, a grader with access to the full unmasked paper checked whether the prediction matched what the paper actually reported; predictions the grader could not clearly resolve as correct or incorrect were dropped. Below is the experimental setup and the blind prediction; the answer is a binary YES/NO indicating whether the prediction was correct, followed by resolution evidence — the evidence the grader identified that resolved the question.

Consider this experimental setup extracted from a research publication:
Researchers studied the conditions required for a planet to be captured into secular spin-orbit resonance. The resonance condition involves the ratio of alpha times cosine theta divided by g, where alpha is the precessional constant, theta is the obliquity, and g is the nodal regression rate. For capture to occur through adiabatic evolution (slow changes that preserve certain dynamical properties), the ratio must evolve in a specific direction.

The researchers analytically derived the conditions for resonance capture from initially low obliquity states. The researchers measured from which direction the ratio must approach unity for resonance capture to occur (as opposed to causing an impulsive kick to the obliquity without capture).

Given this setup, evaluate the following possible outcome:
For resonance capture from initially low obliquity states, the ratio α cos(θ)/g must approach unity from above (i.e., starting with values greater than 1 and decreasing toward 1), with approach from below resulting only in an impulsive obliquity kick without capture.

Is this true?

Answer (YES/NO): NO